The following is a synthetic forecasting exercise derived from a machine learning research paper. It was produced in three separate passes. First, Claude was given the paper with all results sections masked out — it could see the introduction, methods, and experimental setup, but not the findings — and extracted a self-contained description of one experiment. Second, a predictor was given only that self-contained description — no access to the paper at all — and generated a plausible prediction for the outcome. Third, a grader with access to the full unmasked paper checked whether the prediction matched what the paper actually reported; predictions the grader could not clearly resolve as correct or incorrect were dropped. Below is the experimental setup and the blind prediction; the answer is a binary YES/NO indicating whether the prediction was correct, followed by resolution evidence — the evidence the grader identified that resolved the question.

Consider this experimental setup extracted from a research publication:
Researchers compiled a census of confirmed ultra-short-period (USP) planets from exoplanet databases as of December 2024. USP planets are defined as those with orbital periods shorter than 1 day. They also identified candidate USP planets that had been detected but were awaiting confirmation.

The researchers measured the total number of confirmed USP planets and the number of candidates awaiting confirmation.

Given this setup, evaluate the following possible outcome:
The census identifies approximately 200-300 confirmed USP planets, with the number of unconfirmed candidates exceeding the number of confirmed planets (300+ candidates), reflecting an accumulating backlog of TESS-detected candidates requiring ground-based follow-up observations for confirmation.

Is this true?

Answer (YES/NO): NO